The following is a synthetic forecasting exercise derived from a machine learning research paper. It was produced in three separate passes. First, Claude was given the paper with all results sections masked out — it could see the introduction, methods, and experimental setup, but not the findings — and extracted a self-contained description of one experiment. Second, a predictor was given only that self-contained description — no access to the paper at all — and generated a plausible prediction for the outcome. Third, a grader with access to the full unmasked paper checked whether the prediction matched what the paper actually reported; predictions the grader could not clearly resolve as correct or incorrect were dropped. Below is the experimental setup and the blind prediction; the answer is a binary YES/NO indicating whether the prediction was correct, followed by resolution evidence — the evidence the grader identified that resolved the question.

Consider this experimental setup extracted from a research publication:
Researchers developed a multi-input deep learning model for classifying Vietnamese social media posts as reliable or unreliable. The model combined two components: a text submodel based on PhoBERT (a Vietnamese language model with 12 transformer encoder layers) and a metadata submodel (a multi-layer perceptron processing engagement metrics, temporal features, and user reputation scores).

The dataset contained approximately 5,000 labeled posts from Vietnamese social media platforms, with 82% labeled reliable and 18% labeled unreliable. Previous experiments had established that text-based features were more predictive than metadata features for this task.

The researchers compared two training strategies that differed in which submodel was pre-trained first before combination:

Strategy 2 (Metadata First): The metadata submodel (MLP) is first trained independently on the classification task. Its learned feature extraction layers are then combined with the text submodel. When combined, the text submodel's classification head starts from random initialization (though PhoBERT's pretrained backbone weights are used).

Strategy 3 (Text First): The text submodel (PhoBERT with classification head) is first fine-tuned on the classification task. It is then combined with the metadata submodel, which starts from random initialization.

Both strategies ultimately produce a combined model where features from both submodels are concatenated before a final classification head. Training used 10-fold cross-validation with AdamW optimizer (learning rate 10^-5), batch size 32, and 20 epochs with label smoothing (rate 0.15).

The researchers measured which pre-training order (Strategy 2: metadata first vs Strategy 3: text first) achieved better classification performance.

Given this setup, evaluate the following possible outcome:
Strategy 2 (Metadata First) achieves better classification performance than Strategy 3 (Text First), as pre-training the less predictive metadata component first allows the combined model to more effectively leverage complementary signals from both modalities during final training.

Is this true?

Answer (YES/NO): NO